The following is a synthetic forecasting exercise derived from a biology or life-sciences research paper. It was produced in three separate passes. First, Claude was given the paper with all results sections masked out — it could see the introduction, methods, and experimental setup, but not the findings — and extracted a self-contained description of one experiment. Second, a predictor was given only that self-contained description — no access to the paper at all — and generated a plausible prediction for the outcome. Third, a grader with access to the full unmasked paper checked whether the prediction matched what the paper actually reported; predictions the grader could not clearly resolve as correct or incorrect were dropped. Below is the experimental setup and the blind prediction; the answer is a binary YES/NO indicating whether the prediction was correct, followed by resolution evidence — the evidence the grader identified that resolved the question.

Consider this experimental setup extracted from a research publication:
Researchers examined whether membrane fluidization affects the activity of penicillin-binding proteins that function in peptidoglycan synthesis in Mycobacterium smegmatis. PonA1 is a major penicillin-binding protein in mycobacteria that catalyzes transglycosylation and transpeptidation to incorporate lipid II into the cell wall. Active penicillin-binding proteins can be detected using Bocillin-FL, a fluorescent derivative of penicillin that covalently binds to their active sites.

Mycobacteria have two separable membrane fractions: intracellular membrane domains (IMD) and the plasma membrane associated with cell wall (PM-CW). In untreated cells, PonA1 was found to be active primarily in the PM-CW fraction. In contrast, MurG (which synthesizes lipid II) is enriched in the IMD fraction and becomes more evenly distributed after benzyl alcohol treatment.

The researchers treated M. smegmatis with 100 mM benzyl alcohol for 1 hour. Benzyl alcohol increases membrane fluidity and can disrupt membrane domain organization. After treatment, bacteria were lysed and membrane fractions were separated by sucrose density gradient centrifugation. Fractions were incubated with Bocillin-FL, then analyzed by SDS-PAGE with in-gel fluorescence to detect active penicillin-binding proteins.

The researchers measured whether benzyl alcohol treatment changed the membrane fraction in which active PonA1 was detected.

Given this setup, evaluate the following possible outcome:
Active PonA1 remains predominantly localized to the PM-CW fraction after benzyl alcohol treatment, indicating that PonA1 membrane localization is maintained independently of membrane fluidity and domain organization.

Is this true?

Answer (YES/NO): YES